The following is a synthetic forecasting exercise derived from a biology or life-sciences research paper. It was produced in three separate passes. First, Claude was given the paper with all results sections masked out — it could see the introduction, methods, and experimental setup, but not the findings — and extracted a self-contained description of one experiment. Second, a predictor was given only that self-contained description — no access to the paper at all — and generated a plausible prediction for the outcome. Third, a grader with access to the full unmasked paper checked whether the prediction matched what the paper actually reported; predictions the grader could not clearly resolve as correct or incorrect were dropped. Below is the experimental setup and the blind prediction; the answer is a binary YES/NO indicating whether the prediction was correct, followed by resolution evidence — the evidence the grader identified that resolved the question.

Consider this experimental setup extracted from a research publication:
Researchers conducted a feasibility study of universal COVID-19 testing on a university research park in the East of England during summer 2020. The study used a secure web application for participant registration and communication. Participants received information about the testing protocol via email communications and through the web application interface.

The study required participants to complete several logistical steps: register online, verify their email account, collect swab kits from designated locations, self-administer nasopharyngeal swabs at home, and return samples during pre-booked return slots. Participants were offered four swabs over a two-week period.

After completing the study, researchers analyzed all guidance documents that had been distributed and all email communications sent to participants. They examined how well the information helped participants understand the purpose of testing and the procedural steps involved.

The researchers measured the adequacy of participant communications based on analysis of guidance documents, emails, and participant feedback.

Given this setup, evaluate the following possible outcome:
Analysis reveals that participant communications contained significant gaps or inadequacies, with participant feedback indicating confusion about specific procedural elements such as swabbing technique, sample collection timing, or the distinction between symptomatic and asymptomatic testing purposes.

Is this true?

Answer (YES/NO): NO